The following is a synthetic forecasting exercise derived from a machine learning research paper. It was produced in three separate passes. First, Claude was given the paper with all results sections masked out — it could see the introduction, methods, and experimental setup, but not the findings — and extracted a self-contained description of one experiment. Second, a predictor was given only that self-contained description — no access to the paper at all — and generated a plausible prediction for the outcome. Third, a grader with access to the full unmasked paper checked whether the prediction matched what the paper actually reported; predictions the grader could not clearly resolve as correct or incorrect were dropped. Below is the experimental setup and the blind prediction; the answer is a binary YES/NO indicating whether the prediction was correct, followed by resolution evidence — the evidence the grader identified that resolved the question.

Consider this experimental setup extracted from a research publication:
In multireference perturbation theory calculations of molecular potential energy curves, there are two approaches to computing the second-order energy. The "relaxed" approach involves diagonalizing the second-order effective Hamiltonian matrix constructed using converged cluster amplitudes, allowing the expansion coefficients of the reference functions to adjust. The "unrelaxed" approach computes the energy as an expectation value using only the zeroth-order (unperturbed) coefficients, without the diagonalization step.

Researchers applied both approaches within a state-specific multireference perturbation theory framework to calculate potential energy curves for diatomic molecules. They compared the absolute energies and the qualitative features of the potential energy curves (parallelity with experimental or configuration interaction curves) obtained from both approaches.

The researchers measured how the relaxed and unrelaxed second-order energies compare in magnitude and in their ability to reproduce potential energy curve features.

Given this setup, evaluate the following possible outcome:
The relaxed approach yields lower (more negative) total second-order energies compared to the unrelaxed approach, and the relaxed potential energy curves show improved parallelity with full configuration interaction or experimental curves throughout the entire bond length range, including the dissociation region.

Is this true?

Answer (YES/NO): NO